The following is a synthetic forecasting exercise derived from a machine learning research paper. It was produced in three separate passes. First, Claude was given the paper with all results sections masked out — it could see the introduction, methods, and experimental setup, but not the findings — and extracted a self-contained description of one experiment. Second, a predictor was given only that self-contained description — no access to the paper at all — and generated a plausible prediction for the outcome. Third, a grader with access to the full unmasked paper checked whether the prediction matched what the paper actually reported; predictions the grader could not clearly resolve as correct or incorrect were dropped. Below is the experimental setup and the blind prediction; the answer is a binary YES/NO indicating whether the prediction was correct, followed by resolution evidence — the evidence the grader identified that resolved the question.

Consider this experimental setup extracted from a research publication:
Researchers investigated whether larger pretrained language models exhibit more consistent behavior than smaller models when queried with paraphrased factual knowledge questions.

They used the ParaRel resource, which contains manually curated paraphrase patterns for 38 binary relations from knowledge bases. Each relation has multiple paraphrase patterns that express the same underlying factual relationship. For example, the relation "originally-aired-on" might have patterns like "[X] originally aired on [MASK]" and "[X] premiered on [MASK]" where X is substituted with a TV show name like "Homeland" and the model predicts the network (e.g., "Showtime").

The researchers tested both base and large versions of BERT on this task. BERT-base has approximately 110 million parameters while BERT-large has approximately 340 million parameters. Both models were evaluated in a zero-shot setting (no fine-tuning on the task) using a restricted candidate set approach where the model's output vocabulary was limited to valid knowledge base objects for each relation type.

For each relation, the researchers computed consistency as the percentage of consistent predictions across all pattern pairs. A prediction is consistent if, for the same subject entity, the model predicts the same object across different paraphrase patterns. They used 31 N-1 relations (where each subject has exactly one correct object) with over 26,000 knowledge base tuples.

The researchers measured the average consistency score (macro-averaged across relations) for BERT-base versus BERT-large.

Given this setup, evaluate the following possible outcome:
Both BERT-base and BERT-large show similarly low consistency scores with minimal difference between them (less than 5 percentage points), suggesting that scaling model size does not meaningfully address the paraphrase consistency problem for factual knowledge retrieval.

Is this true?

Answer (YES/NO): NO